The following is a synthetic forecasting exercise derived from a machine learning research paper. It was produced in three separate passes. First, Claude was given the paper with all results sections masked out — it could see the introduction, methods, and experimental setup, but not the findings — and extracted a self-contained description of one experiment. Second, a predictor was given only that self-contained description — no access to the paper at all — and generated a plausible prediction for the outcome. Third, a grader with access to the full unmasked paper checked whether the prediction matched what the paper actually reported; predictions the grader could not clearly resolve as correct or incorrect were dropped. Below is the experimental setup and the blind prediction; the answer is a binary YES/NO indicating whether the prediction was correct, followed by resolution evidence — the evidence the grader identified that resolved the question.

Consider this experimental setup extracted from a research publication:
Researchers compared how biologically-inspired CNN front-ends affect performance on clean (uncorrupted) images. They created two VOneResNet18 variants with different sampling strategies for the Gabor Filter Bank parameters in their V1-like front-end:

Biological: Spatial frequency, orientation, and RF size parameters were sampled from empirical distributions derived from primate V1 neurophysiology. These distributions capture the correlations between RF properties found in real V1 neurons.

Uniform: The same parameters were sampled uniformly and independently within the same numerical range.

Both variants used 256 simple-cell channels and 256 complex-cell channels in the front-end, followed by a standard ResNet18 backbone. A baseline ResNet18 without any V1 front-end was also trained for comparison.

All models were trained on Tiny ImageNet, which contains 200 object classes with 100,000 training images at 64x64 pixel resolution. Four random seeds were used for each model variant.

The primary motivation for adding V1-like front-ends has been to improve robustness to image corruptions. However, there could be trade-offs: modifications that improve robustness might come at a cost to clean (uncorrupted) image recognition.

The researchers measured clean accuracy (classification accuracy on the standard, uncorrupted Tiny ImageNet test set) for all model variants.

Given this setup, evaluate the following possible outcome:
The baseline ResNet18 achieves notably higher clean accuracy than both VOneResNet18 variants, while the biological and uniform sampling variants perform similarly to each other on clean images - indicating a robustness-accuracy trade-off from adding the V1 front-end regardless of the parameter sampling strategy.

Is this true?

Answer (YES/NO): YES